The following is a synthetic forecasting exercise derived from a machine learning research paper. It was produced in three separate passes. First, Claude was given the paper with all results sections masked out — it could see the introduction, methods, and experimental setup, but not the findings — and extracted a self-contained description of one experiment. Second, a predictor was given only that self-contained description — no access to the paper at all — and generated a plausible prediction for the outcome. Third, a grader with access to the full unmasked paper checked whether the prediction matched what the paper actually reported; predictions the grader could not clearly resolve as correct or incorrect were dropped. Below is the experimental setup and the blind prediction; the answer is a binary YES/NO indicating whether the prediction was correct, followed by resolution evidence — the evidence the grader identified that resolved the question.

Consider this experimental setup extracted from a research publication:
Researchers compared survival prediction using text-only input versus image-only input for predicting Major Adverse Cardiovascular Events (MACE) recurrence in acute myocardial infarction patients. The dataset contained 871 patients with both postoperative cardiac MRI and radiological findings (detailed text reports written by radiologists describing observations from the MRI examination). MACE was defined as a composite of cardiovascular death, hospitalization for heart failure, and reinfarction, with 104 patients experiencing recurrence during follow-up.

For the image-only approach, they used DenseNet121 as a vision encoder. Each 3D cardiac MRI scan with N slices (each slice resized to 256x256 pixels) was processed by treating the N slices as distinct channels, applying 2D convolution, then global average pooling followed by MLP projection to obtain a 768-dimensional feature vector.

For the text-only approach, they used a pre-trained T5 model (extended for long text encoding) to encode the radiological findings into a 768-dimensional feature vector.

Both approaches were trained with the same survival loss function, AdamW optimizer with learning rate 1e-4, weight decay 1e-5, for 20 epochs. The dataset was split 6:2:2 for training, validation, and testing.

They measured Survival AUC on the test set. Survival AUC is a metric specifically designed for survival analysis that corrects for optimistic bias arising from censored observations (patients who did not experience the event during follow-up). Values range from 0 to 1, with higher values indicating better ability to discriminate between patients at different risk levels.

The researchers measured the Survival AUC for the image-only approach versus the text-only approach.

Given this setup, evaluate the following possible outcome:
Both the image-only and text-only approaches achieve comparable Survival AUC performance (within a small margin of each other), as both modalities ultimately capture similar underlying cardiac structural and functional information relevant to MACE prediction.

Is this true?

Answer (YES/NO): YES